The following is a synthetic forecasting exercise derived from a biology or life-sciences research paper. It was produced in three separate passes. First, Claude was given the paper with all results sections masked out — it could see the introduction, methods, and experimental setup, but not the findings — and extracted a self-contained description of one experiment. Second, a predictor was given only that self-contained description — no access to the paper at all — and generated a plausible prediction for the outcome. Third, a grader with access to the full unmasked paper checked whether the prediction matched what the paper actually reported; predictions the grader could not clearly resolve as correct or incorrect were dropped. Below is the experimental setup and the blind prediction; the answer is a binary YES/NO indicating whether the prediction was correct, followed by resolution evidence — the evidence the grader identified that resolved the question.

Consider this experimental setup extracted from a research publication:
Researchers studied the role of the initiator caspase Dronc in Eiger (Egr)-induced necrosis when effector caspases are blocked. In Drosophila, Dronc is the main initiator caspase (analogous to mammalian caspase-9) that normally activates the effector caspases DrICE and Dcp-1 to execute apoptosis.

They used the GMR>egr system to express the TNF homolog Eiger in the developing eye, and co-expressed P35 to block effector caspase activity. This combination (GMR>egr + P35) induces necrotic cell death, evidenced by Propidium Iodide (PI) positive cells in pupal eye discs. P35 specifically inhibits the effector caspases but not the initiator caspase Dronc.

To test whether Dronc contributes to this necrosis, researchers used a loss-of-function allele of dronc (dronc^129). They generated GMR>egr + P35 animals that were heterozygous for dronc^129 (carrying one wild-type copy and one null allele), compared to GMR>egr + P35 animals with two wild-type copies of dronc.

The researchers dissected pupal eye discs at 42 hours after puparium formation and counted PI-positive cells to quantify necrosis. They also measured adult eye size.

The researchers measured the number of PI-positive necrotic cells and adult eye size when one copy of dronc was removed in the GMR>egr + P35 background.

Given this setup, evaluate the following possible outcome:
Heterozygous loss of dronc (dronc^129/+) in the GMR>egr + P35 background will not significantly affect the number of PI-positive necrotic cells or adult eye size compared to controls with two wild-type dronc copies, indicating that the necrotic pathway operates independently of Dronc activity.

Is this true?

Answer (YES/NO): NO